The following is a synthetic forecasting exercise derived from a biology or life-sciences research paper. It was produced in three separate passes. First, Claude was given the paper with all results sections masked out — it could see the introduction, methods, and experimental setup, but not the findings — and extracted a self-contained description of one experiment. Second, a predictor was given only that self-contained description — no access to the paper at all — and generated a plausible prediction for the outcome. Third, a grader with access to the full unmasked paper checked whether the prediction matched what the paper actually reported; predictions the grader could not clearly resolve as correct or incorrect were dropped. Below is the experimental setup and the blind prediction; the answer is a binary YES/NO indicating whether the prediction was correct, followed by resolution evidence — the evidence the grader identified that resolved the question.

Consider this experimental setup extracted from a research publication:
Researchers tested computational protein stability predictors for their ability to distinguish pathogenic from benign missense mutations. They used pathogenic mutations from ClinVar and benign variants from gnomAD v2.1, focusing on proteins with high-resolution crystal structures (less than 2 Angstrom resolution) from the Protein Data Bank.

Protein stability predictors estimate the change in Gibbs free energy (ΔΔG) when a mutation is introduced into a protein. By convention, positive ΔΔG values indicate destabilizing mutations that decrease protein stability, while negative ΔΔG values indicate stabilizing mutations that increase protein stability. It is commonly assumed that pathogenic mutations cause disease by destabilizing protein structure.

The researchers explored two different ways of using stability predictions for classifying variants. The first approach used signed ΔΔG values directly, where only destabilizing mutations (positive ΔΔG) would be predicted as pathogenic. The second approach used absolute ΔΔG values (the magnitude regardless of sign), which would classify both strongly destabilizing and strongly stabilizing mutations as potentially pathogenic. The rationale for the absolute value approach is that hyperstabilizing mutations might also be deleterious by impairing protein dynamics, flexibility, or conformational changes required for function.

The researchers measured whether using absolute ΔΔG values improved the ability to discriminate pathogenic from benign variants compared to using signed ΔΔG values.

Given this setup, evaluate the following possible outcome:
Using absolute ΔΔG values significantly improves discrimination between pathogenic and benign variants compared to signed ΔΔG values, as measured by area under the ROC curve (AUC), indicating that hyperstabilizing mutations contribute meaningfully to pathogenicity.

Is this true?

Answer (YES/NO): YES